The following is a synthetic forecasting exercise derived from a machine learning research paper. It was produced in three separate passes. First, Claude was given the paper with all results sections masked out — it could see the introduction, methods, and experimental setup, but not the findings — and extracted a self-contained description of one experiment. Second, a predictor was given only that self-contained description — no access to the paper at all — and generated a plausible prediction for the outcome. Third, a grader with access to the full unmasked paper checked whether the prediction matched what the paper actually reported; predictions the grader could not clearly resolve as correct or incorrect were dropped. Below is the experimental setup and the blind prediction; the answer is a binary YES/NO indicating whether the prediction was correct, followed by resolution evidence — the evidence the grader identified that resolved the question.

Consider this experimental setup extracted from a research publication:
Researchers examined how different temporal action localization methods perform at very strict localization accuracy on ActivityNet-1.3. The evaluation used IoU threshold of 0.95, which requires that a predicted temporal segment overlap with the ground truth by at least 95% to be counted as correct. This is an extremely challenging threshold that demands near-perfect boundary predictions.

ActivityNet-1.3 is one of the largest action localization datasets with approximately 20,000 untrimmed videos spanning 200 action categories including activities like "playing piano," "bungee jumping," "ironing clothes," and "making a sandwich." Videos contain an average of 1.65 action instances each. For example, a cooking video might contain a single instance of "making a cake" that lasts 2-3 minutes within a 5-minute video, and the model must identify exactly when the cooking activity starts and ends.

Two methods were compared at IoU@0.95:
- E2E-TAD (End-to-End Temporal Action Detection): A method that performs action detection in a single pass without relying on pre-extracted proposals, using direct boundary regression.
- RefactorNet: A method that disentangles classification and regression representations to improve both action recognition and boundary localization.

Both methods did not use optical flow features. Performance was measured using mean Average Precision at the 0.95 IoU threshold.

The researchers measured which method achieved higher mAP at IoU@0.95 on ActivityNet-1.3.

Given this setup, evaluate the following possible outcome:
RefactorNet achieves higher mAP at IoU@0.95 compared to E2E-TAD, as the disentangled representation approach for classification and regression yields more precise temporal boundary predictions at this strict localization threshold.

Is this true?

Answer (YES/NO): NO